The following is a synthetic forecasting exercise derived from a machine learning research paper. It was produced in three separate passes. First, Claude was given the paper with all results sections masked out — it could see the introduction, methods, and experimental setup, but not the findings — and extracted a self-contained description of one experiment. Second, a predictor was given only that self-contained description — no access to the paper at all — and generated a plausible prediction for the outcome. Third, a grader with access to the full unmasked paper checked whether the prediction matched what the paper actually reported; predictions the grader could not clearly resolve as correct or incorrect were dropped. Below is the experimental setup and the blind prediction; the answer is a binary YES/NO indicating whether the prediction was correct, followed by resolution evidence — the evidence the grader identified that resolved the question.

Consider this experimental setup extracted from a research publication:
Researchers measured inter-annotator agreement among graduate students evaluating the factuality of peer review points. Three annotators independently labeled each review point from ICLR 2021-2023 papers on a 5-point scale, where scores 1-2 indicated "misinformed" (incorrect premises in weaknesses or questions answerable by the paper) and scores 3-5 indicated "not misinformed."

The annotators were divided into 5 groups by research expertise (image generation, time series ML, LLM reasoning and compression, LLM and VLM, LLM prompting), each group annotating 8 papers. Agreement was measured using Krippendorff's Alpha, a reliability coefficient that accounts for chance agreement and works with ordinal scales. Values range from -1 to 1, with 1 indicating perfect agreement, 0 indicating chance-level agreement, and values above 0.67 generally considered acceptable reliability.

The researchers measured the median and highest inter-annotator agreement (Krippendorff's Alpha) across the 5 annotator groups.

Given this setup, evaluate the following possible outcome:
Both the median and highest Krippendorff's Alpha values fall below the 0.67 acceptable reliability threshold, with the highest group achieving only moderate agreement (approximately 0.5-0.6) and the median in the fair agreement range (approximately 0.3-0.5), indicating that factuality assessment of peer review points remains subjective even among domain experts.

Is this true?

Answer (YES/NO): NO